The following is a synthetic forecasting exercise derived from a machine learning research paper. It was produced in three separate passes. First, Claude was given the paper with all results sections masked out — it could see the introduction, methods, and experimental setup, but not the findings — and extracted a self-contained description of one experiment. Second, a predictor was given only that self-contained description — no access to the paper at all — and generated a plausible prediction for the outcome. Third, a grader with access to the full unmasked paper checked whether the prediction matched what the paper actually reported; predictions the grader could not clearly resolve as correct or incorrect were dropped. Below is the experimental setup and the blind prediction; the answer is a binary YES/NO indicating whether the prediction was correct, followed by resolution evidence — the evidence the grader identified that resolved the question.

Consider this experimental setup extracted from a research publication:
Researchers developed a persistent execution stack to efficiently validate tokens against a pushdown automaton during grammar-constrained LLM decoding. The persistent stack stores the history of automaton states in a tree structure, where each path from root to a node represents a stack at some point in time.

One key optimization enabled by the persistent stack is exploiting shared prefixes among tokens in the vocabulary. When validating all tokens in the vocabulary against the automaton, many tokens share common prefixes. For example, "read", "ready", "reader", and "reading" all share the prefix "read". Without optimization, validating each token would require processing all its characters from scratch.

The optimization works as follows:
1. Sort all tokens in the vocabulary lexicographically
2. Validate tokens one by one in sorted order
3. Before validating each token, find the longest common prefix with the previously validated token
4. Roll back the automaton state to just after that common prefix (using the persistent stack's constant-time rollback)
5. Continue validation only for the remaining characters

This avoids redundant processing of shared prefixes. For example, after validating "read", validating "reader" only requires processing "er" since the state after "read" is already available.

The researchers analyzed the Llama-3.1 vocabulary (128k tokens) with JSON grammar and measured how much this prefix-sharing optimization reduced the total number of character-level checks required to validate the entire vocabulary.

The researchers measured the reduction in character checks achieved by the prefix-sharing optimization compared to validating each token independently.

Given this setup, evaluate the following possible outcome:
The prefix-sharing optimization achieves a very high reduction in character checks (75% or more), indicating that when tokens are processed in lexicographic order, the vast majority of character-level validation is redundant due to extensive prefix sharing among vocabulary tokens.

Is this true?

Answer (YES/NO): NO